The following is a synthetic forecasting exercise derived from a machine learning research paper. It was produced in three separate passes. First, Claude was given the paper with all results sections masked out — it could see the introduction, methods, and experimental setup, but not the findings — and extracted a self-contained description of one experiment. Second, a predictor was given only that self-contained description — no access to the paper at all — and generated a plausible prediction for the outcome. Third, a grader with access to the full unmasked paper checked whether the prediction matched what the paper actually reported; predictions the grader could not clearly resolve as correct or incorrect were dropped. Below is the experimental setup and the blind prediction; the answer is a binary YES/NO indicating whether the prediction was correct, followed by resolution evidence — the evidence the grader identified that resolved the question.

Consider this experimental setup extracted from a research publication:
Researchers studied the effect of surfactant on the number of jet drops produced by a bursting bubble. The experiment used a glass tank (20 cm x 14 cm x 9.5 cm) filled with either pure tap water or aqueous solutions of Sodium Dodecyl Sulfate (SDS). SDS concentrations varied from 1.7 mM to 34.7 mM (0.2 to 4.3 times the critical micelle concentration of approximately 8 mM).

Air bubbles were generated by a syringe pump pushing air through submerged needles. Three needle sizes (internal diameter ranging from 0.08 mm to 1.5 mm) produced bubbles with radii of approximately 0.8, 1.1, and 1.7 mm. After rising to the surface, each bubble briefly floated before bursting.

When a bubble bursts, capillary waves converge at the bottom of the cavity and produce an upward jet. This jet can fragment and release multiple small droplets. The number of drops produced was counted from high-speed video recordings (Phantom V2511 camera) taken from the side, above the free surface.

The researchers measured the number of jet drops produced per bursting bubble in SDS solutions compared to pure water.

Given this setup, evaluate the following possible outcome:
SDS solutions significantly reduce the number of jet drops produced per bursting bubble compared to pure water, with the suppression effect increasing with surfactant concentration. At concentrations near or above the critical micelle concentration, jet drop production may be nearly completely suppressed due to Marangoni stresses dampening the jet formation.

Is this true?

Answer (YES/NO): NO